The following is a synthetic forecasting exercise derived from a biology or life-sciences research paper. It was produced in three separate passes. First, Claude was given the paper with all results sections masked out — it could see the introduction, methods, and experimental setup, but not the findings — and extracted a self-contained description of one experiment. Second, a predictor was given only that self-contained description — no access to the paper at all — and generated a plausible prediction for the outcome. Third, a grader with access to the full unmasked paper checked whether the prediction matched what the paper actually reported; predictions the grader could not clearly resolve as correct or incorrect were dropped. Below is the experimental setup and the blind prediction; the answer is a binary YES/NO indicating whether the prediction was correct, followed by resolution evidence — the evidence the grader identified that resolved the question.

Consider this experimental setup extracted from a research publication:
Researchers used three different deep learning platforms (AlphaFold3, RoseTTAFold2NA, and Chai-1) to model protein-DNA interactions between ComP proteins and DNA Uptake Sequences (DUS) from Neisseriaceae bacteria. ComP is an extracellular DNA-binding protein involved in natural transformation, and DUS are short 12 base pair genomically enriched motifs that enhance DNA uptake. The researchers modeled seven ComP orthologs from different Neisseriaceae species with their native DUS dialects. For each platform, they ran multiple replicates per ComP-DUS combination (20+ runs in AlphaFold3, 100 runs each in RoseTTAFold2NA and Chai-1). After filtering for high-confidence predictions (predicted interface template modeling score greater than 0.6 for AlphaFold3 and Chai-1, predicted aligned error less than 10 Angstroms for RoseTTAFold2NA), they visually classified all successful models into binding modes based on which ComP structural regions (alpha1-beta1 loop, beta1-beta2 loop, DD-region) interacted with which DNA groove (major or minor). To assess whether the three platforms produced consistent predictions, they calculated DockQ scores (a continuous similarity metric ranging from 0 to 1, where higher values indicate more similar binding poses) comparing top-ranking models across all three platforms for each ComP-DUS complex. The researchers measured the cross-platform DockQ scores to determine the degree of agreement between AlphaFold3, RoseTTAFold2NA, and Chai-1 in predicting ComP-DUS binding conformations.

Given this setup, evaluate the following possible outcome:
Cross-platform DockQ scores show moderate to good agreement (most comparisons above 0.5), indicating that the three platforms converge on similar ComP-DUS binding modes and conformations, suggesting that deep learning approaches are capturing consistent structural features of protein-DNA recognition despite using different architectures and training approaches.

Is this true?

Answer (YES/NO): NO